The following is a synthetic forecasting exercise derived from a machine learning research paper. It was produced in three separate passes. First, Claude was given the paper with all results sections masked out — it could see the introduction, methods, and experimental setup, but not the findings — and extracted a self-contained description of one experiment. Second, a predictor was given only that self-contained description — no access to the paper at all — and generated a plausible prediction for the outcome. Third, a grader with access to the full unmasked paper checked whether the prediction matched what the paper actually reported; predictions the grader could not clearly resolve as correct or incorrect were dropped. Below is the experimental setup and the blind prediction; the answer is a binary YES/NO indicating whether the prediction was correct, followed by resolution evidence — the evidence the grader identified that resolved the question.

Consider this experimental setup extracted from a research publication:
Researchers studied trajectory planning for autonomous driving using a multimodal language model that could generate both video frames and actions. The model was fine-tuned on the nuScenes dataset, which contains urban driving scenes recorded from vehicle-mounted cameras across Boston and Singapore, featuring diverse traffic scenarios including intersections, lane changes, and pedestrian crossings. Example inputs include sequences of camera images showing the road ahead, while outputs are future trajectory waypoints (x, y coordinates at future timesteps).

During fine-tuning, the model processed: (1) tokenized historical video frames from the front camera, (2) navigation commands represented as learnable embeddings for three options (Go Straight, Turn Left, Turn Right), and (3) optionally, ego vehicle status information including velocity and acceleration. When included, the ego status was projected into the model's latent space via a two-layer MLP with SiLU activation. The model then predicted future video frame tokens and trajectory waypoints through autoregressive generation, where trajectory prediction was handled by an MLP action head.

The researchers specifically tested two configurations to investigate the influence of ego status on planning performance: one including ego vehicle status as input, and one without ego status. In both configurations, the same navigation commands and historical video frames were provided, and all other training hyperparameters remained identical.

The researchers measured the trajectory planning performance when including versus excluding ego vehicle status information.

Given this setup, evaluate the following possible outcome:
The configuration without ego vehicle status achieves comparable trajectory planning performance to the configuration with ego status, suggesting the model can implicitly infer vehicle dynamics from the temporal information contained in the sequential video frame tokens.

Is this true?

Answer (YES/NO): NO